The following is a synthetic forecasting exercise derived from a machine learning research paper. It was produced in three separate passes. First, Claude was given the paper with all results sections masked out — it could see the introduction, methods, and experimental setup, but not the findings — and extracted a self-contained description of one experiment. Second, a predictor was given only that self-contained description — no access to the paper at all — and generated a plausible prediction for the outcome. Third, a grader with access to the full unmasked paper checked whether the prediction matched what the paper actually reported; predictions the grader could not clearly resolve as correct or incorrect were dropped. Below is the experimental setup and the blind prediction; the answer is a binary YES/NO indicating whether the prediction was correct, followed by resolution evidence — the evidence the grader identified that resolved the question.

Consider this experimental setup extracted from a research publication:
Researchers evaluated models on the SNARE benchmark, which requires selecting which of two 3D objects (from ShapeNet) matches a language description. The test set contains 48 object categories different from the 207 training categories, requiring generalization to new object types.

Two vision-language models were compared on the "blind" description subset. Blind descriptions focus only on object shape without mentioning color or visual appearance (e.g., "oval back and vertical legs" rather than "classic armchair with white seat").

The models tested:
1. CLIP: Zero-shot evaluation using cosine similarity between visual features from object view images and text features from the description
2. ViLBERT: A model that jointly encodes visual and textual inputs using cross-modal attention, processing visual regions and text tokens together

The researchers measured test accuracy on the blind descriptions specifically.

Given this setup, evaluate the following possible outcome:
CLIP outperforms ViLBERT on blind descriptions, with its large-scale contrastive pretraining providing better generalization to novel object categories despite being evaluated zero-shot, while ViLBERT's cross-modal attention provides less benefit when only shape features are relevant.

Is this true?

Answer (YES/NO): NO